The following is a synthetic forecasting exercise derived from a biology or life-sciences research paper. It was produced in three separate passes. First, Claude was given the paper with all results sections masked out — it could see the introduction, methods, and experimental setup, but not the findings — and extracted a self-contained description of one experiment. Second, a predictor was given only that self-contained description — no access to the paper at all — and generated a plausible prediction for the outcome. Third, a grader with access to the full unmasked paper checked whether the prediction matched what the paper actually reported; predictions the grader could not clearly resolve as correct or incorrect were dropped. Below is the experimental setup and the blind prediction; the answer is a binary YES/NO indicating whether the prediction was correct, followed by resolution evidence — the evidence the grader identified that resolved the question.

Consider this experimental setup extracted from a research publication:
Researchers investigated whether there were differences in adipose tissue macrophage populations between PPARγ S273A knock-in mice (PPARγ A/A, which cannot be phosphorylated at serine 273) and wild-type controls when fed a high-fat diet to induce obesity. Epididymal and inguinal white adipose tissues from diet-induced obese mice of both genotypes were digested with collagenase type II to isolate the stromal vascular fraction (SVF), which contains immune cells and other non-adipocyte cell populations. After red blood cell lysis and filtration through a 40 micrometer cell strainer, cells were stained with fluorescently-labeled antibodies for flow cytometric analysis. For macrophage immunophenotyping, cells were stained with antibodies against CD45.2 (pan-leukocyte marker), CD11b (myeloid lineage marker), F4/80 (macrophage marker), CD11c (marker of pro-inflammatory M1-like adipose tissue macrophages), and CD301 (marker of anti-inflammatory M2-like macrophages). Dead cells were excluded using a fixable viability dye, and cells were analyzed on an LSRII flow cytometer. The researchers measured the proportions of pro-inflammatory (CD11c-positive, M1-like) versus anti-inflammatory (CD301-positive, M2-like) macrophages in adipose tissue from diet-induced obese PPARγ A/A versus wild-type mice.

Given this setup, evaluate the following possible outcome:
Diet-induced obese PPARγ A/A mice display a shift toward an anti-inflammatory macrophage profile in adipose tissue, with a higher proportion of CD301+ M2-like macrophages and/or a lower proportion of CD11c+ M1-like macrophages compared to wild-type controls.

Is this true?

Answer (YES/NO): NO